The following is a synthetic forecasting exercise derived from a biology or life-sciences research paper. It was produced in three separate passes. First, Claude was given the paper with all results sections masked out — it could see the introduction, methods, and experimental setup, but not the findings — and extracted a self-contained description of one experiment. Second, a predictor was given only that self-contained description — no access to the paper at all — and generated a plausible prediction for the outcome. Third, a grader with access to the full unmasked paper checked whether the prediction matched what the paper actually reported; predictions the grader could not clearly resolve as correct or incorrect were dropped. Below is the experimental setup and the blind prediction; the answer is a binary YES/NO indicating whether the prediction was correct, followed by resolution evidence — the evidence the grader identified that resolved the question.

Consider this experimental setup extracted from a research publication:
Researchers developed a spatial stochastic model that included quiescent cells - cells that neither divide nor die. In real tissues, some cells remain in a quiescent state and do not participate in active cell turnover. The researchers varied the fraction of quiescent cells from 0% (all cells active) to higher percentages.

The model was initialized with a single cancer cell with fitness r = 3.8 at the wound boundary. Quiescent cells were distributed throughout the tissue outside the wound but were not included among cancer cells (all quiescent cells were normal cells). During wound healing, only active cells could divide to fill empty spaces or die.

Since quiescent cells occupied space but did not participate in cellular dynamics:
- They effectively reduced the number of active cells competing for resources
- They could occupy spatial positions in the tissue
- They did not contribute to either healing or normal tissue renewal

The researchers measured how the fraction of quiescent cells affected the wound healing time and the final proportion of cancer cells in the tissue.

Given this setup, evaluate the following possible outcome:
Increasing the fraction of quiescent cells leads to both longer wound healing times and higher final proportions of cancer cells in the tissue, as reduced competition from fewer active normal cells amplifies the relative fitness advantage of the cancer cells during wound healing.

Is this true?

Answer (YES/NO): NO